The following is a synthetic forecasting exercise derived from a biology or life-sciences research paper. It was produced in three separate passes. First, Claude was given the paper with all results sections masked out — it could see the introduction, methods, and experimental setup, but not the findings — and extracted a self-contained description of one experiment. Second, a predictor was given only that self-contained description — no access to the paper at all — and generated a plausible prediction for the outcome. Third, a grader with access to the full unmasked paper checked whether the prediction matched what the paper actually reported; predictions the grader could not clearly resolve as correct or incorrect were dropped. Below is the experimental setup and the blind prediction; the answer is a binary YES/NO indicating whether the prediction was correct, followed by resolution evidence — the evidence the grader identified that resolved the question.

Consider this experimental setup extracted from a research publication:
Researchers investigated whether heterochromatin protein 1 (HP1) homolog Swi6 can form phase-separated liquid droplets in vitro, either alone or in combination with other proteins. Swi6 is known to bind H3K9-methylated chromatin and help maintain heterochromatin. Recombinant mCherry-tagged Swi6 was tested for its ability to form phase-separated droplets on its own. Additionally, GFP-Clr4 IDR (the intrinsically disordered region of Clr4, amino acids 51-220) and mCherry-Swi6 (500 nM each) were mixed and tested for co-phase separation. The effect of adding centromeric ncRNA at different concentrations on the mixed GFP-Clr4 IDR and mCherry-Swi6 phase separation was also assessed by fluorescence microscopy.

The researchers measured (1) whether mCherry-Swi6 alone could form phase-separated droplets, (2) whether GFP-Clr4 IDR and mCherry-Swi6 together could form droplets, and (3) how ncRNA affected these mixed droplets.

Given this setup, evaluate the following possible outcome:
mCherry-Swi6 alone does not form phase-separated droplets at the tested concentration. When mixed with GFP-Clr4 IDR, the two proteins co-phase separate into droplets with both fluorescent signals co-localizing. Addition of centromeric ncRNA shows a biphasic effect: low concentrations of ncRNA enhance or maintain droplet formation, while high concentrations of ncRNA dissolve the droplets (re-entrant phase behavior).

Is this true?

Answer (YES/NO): NO